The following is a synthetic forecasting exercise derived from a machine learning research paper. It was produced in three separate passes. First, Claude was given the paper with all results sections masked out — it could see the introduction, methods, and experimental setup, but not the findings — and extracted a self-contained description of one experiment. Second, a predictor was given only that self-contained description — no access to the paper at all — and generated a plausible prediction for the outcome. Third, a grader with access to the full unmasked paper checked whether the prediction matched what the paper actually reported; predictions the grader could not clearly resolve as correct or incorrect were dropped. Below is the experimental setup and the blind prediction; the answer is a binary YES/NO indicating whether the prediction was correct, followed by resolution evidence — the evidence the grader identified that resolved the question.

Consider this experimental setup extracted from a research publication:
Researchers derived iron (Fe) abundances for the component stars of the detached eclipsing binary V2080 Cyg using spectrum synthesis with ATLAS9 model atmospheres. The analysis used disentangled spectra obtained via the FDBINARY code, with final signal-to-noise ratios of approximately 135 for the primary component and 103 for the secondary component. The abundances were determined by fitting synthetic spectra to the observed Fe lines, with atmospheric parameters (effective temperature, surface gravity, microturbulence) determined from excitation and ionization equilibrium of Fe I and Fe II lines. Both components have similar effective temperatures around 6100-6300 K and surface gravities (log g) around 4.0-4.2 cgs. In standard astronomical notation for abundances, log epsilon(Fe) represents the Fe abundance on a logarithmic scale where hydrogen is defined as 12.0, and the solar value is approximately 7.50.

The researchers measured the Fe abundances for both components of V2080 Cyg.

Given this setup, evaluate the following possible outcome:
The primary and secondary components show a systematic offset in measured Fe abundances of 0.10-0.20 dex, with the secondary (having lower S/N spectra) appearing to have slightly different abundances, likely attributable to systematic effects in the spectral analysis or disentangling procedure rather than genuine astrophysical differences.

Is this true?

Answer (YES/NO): YES